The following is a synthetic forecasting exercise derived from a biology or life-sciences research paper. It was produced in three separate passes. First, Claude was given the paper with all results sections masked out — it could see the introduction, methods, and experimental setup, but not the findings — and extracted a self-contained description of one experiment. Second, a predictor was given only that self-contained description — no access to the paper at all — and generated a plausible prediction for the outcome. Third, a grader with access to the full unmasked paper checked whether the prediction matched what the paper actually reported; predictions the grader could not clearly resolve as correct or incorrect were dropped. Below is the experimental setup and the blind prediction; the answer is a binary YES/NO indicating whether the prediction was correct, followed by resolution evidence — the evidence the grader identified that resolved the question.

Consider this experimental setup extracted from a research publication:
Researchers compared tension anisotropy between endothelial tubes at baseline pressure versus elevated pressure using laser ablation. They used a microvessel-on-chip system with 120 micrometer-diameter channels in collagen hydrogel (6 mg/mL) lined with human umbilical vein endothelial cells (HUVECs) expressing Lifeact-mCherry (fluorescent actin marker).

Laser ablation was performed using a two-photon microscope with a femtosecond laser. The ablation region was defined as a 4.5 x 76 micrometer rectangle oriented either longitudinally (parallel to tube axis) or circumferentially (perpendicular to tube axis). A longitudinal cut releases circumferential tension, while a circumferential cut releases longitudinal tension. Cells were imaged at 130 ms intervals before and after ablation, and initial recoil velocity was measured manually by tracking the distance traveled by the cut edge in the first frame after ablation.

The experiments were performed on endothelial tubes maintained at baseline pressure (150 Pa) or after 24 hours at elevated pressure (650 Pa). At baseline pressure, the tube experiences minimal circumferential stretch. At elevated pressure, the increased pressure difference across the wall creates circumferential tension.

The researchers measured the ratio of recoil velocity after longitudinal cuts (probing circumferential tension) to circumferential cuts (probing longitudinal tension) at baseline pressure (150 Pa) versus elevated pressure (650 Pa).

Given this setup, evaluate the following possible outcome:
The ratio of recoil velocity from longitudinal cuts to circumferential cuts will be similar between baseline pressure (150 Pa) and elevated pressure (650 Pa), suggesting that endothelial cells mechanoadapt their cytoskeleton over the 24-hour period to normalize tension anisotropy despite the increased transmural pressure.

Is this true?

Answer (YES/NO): NO